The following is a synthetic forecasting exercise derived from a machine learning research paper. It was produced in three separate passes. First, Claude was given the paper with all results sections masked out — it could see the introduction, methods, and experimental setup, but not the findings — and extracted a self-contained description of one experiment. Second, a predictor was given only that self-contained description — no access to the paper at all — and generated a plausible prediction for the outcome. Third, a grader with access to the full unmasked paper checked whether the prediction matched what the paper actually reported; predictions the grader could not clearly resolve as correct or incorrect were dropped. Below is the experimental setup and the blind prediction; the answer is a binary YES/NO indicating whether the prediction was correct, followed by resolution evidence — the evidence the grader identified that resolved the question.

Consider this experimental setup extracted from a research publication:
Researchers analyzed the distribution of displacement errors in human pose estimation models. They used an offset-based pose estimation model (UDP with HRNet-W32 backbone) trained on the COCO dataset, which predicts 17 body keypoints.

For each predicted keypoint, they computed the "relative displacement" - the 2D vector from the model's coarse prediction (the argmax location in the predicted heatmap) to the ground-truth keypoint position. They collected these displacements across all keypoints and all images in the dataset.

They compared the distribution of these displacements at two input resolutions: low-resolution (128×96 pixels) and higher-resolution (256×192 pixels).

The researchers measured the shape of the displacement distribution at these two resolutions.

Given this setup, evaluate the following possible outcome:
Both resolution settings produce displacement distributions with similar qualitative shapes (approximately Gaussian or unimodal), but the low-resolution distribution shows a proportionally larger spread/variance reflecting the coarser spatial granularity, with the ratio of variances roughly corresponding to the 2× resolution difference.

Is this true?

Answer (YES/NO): NO